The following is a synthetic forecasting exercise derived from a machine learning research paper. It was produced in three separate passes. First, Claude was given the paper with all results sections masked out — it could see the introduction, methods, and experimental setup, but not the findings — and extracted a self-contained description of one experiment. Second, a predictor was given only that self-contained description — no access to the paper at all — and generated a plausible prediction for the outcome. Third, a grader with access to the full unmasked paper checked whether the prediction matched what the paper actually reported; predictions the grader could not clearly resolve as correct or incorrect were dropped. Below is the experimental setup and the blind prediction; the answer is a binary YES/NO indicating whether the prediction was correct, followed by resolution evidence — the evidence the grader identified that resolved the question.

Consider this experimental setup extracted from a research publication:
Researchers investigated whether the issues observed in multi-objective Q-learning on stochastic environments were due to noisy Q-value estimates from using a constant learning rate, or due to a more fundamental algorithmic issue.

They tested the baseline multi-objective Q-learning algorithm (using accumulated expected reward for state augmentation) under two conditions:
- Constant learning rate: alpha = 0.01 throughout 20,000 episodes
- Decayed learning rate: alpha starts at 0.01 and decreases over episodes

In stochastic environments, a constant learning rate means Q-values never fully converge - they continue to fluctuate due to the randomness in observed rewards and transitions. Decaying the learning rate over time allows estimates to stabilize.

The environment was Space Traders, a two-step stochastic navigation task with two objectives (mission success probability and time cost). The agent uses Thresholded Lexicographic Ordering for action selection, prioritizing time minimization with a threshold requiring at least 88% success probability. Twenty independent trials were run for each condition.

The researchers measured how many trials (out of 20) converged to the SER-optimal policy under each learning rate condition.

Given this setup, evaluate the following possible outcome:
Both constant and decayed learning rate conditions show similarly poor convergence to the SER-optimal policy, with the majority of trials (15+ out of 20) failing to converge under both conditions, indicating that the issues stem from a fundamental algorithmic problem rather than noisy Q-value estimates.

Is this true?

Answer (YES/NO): YES